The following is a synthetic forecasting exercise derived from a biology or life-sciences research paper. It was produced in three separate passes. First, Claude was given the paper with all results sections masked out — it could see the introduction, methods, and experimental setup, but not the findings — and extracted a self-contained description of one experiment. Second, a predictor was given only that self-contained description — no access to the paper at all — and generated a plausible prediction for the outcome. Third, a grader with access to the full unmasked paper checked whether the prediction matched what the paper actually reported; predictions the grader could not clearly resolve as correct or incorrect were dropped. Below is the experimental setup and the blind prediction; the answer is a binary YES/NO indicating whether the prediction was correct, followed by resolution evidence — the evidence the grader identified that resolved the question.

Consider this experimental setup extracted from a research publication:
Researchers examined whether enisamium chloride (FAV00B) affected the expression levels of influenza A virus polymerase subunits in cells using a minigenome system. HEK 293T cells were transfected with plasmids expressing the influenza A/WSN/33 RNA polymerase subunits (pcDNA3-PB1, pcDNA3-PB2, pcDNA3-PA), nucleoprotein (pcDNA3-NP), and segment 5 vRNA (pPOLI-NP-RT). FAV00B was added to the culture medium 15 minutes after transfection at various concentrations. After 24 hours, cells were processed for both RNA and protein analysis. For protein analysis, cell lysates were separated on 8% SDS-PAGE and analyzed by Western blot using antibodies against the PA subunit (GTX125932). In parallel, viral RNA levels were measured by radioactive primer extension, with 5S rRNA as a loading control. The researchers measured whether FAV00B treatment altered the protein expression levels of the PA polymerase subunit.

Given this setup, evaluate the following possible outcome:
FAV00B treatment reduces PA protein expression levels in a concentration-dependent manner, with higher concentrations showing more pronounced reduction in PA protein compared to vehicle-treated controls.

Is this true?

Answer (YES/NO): NO